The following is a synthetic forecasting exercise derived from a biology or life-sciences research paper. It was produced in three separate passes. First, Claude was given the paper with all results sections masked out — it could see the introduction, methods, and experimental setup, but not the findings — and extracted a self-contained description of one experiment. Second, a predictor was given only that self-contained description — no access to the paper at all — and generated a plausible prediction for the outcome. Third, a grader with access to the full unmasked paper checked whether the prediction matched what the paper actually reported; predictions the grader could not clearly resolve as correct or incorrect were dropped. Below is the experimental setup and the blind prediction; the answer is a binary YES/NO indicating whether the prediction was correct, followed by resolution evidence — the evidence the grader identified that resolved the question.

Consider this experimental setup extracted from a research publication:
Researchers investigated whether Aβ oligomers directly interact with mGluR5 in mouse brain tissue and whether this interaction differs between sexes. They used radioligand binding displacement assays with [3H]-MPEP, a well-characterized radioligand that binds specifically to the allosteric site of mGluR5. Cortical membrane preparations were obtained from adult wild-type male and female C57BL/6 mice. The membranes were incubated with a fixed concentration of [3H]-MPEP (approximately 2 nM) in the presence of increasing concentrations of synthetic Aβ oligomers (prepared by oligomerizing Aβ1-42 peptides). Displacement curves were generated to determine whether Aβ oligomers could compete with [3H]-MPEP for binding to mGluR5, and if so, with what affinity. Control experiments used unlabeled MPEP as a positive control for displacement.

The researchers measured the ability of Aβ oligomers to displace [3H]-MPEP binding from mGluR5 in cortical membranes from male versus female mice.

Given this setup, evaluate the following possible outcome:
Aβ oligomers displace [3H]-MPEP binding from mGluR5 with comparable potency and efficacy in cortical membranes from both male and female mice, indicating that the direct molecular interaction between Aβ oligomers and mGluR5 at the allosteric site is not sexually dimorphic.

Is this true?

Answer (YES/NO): NO